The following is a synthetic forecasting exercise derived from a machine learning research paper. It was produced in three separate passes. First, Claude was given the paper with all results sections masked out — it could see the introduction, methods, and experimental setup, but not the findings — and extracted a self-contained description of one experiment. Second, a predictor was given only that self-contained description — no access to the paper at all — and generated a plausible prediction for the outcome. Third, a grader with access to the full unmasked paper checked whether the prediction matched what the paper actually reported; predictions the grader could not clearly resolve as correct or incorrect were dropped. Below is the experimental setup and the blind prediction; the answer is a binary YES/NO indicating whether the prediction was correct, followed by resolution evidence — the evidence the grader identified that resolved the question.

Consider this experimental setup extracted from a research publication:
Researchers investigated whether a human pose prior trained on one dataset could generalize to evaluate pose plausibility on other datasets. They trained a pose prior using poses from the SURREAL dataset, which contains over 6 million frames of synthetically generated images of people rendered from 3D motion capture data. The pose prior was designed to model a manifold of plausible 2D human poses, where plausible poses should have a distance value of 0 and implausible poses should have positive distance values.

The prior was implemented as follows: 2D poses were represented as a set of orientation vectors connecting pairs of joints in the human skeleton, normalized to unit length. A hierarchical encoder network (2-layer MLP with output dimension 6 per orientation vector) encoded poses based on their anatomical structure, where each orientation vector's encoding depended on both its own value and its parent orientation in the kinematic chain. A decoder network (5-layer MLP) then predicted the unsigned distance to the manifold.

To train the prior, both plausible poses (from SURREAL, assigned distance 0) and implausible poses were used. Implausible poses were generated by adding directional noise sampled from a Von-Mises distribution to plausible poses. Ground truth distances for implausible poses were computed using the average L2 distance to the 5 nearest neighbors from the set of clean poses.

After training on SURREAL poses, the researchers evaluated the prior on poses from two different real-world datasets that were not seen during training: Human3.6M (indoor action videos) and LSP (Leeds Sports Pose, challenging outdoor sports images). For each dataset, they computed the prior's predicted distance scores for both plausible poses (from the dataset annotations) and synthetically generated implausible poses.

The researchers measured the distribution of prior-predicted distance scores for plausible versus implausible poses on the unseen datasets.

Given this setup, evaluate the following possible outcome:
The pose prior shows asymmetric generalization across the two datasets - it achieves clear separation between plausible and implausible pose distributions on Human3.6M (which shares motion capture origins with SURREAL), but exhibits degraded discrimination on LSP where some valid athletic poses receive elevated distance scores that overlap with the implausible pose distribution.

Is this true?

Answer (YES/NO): NO